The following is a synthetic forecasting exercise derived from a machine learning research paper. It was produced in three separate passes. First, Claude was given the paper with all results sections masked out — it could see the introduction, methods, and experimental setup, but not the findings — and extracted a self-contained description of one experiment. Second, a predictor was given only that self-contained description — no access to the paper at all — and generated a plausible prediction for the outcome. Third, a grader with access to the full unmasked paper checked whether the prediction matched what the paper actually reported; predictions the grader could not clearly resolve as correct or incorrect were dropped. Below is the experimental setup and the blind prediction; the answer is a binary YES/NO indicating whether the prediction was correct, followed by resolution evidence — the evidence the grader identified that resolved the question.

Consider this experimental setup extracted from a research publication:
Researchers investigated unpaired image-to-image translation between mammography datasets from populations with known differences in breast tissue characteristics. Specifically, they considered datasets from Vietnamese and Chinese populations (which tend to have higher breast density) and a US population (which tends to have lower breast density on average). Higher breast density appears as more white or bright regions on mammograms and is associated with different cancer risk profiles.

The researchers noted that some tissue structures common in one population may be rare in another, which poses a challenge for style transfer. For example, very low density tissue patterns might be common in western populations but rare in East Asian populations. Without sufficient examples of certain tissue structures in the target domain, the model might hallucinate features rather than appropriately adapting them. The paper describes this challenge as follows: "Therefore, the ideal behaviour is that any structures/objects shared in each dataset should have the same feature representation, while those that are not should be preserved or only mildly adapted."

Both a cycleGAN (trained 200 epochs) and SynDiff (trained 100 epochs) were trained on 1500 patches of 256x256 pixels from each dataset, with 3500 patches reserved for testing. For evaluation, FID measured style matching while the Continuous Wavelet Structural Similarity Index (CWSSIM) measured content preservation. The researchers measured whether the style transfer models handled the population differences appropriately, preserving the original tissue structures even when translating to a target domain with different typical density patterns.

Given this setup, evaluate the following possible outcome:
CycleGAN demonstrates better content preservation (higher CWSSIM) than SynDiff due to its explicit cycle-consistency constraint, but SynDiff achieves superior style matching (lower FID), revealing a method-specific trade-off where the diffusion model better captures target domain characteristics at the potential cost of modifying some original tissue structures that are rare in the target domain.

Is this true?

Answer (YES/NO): NO